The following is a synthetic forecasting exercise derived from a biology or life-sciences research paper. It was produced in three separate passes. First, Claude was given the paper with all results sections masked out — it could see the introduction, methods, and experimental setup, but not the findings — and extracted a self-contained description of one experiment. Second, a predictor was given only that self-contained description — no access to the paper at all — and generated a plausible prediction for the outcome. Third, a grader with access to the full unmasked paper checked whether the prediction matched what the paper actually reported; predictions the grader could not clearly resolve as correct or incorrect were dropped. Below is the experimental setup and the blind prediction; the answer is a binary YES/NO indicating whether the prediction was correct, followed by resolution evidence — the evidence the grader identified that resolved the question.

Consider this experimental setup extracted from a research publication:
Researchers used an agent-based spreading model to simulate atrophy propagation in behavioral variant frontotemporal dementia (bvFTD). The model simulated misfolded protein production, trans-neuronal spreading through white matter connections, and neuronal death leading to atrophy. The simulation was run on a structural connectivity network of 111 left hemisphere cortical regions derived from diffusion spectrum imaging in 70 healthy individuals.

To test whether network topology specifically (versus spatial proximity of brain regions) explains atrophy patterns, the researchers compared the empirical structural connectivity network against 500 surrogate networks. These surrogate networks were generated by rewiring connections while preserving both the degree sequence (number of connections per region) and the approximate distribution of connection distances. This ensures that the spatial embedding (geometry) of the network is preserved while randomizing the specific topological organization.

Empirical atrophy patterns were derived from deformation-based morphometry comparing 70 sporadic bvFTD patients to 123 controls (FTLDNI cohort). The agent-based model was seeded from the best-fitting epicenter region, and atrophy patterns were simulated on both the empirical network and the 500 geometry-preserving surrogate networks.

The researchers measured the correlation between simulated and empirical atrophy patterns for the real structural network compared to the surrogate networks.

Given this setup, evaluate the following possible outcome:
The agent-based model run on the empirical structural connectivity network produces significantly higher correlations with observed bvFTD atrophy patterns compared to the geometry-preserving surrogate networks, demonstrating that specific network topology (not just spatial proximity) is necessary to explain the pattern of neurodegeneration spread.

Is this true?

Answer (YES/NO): YES